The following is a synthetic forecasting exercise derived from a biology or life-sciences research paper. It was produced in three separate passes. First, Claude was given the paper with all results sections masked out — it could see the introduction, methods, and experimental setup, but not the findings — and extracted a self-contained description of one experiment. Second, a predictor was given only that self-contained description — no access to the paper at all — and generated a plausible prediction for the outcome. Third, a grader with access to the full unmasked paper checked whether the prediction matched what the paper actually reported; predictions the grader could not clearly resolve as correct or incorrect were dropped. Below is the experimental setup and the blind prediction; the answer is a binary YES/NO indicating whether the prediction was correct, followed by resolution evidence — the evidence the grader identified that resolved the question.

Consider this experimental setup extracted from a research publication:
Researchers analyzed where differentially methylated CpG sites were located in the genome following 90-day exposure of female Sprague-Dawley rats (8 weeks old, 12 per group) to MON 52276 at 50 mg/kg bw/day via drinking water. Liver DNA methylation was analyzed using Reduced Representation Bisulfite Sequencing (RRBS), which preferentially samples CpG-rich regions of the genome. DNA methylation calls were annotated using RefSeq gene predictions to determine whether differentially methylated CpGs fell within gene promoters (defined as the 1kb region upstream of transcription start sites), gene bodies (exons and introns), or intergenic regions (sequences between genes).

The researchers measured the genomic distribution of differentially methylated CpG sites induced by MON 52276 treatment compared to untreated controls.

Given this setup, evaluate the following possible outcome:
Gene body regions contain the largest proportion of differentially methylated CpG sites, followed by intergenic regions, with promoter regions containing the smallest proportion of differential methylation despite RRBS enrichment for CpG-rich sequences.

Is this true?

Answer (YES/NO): NO